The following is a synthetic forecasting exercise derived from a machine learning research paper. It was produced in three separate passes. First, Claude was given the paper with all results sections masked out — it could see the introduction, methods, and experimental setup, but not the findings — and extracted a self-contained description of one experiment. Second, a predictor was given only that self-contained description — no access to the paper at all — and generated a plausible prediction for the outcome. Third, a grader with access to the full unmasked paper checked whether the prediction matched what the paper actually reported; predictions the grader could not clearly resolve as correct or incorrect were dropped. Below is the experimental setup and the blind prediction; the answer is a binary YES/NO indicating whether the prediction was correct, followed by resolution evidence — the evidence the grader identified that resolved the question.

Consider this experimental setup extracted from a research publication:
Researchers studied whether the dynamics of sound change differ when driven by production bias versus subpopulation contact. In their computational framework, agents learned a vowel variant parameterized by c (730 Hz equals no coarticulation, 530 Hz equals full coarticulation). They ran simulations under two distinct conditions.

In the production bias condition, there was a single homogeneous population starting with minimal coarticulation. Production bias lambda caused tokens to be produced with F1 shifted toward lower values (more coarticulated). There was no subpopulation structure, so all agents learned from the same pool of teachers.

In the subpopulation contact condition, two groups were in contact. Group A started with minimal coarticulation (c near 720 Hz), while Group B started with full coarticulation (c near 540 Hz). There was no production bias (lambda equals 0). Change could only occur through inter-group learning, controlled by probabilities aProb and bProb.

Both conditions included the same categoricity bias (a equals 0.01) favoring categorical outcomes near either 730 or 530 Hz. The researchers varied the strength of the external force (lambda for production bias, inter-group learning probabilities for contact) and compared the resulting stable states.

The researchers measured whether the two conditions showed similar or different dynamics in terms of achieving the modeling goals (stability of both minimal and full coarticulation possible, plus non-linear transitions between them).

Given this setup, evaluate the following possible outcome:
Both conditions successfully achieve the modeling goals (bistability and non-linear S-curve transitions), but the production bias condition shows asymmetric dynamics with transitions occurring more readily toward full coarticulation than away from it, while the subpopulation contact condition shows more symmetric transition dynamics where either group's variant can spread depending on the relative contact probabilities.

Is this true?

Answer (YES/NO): NO